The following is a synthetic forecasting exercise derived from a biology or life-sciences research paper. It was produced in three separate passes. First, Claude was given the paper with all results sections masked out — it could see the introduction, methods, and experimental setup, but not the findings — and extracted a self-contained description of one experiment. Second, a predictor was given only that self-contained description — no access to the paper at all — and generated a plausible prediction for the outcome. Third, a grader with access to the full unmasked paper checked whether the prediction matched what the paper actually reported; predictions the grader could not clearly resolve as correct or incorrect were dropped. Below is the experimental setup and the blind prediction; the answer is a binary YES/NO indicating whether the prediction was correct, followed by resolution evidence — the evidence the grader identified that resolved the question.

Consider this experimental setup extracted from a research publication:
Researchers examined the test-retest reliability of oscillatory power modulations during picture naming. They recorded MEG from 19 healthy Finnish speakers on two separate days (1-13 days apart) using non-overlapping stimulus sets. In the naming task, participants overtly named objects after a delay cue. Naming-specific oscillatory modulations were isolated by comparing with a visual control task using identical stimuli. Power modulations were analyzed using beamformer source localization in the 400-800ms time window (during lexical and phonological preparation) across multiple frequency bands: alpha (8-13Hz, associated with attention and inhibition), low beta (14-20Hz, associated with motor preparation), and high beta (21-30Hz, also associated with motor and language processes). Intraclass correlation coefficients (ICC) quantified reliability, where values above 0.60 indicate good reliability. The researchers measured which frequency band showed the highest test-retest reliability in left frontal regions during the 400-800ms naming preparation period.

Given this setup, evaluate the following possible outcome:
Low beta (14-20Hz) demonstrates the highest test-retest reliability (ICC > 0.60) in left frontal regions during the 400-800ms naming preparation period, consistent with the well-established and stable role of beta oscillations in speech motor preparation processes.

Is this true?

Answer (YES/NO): NO